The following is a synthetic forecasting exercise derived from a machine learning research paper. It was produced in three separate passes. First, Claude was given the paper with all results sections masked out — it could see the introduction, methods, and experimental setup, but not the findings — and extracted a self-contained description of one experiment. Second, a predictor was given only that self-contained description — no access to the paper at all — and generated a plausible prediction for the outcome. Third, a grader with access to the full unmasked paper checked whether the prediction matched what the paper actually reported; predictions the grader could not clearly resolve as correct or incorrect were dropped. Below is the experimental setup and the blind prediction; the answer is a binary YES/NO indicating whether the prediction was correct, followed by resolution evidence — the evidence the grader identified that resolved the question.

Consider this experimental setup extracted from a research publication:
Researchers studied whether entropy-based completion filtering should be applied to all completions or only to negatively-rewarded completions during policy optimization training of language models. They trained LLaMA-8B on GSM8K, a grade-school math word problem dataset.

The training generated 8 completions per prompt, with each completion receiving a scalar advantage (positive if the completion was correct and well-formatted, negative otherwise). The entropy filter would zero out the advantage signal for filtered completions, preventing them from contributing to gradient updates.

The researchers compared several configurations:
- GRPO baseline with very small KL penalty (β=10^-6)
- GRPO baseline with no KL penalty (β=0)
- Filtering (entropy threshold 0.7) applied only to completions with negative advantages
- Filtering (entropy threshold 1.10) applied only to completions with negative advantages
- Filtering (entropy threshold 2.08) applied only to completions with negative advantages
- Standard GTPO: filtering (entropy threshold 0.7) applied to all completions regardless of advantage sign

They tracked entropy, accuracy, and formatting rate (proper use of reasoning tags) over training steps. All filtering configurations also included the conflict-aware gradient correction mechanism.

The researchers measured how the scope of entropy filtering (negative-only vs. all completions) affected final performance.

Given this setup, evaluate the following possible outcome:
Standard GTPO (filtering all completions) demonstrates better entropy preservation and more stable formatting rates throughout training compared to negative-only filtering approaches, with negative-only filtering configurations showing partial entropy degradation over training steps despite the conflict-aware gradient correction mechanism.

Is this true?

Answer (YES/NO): NO